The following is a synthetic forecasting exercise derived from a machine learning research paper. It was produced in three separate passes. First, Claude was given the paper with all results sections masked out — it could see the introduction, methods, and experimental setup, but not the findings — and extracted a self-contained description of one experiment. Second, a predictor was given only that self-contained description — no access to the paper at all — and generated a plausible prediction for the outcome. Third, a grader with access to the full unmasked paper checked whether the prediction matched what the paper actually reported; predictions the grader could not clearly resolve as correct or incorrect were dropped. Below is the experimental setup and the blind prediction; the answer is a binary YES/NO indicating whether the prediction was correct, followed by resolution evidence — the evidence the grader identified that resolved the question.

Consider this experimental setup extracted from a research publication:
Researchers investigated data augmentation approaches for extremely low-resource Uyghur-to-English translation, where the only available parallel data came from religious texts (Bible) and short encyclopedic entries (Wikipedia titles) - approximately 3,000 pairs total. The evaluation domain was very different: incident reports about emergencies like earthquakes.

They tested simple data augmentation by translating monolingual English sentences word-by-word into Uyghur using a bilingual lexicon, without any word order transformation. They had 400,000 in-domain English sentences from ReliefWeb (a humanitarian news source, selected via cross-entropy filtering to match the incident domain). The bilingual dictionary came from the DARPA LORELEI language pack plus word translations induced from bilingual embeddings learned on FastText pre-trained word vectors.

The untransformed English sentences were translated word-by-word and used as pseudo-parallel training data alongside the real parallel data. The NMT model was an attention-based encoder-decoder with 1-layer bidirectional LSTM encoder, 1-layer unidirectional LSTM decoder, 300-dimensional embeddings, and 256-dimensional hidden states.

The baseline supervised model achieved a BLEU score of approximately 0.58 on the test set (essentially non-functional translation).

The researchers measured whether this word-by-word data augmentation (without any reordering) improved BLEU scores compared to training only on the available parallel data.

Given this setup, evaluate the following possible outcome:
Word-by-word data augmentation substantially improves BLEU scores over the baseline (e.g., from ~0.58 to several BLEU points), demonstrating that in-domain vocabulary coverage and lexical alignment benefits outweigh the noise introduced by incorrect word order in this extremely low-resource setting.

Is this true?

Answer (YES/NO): YES